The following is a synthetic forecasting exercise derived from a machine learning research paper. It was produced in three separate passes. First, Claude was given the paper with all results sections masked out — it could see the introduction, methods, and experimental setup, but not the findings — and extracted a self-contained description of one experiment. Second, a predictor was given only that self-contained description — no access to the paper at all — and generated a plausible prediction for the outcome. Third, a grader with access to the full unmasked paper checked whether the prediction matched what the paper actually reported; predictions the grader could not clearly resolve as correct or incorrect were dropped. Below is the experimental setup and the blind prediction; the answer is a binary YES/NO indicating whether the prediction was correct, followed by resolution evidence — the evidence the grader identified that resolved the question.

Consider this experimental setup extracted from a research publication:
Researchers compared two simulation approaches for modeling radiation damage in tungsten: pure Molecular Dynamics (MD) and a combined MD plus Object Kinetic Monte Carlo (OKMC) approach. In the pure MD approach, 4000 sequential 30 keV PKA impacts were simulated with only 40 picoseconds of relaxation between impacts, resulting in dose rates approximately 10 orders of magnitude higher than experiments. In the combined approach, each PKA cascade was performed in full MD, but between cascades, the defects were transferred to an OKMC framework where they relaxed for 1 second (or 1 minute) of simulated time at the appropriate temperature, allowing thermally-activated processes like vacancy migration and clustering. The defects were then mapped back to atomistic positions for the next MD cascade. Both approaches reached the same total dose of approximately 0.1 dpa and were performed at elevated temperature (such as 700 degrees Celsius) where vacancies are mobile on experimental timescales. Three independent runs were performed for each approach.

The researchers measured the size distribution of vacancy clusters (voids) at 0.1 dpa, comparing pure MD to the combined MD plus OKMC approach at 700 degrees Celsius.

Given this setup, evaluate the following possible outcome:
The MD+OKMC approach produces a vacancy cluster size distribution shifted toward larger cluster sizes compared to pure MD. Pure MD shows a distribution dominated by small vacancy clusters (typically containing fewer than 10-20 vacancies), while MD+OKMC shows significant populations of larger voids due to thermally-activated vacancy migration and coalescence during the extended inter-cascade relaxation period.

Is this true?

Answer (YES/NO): YES